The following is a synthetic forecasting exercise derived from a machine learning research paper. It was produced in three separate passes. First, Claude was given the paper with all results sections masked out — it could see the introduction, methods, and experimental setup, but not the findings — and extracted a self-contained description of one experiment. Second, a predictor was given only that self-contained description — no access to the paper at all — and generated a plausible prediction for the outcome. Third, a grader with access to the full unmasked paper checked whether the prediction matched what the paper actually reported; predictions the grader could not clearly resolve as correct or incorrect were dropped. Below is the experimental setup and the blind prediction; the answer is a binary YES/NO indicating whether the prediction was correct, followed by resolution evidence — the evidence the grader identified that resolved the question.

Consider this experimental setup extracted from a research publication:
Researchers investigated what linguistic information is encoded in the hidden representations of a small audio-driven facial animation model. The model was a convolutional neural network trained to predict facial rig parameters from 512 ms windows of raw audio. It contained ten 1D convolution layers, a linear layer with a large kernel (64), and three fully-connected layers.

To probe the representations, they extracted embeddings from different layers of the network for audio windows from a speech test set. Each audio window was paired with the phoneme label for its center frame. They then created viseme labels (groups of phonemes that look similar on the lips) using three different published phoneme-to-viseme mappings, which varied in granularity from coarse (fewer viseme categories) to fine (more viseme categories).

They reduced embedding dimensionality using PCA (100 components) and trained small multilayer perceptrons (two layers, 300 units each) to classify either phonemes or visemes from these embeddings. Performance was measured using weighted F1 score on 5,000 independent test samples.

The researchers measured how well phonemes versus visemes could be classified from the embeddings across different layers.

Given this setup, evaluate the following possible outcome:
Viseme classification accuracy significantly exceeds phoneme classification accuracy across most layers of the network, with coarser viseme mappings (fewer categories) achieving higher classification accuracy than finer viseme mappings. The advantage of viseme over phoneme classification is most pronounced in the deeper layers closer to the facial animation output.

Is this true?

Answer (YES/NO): NO